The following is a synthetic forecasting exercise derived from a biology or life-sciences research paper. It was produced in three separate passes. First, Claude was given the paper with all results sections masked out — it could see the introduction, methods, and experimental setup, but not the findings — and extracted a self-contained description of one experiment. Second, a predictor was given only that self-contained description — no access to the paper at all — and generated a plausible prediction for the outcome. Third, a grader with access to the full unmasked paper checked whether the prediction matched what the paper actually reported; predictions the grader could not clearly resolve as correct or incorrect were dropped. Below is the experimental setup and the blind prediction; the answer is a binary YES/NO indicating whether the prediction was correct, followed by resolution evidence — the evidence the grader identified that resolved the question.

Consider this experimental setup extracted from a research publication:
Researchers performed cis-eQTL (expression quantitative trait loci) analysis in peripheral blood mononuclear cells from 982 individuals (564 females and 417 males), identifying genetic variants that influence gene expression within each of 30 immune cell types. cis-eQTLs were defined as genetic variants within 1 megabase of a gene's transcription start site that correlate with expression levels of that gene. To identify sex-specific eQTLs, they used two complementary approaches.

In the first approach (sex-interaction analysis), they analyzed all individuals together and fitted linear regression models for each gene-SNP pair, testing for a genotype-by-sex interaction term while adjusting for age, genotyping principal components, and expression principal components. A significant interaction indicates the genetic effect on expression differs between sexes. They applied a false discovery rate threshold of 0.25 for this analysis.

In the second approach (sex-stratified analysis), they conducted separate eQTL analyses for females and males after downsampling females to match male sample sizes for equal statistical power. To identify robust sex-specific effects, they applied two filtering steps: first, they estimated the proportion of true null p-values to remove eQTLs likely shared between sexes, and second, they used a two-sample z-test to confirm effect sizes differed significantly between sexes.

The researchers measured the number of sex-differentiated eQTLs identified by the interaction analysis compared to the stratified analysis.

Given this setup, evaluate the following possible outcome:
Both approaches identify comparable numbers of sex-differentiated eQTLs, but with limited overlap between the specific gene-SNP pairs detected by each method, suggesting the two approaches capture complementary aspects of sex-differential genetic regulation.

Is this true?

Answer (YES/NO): NO